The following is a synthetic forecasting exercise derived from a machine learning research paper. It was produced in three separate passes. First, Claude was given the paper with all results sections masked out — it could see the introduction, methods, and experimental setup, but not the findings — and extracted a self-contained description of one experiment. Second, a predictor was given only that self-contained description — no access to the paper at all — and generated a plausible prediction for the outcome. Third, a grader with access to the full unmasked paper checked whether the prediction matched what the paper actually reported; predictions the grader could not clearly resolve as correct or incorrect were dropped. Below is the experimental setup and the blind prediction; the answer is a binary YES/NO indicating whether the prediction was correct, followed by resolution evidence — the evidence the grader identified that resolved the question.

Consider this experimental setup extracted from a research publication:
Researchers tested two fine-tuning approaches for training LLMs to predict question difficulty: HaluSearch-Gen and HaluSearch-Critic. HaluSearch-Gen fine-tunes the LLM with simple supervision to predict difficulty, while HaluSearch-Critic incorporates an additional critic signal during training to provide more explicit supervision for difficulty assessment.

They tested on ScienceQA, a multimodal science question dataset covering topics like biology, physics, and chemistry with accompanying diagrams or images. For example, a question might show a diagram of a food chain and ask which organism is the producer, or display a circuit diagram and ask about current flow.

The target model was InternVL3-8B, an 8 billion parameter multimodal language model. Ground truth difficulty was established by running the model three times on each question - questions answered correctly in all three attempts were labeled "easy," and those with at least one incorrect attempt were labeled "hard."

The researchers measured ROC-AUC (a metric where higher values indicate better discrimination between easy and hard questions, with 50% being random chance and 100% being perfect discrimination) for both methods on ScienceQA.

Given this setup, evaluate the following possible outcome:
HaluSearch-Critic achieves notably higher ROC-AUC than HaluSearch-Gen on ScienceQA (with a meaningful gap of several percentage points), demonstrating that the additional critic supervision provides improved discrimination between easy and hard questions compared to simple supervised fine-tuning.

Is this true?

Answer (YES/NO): YES